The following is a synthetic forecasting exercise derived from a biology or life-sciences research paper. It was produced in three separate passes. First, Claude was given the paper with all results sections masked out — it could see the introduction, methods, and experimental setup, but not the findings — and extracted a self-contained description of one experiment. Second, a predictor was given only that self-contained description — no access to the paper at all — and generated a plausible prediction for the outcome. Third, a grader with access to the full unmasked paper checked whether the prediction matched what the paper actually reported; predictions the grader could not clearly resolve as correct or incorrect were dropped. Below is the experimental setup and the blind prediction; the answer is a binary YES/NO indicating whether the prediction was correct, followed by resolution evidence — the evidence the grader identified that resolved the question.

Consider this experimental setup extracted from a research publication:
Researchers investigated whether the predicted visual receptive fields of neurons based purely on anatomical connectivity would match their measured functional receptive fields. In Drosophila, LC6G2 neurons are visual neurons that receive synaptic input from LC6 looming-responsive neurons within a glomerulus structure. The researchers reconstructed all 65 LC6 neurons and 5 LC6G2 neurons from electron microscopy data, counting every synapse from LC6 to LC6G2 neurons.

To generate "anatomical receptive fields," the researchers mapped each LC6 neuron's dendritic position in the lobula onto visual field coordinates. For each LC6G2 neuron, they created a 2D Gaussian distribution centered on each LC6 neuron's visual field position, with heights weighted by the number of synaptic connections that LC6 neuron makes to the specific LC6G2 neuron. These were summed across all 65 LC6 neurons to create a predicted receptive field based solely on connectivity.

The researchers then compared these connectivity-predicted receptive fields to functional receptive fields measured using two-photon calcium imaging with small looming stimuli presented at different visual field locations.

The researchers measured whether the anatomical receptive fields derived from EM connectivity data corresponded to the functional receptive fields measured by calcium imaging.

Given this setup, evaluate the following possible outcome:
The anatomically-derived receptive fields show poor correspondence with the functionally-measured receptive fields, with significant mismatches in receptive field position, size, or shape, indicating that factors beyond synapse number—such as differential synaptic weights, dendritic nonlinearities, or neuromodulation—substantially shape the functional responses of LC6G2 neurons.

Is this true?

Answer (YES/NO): NO